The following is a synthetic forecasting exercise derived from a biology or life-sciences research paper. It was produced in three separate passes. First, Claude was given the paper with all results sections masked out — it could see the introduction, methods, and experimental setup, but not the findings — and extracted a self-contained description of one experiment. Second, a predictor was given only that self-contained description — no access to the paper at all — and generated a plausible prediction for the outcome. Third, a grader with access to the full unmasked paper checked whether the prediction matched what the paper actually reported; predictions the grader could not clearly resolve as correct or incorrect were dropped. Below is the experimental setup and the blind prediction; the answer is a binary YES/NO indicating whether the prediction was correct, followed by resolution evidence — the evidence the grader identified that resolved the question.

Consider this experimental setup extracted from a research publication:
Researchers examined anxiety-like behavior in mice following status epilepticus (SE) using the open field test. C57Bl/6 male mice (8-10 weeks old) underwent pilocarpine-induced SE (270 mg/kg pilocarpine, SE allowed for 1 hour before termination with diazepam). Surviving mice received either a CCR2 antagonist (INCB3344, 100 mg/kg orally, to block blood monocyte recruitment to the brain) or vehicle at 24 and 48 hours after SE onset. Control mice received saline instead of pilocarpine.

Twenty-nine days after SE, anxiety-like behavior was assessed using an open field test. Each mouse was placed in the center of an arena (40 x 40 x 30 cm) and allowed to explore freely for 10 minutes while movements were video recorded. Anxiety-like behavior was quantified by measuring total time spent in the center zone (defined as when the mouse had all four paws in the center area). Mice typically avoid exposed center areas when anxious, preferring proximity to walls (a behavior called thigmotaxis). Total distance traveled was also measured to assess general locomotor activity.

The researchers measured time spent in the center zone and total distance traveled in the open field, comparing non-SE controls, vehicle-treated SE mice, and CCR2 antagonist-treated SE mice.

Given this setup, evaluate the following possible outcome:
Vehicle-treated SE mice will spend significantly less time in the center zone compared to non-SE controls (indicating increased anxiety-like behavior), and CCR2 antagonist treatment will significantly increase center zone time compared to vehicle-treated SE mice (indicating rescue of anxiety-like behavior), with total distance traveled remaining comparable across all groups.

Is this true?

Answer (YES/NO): NO